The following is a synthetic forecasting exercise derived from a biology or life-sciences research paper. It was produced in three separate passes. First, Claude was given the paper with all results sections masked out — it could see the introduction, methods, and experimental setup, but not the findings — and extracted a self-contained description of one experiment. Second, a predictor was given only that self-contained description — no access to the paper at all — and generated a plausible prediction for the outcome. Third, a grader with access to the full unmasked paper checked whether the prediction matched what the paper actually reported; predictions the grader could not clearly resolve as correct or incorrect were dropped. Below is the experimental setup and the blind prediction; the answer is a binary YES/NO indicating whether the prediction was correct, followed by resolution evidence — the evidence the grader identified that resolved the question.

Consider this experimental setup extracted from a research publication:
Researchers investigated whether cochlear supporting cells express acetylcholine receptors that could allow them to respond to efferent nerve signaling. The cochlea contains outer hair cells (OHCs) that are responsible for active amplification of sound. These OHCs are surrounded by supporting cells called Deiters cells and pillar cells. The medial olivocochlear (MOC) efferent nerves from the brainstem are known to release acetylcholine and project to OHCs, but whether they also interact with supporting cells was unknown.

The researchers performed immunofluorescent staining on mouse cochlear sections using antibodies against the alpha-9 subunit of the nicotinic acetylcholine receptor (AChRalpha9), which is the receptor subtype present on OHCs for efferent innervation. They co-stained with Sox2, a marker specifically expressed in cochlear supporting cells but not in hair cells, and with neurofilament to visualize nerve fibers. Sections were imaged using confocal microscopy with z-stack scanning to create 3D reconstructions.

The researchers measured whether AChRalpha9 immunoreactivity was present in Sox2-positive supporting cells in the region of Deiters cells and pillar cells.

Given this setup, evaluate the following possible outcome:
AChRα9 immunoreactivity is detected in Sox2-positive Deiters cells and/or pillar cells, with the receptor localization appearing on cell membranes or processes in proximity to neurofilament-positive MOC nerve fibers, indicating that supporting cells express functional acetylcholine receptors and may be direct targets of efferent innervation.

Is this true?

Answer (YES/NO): YES